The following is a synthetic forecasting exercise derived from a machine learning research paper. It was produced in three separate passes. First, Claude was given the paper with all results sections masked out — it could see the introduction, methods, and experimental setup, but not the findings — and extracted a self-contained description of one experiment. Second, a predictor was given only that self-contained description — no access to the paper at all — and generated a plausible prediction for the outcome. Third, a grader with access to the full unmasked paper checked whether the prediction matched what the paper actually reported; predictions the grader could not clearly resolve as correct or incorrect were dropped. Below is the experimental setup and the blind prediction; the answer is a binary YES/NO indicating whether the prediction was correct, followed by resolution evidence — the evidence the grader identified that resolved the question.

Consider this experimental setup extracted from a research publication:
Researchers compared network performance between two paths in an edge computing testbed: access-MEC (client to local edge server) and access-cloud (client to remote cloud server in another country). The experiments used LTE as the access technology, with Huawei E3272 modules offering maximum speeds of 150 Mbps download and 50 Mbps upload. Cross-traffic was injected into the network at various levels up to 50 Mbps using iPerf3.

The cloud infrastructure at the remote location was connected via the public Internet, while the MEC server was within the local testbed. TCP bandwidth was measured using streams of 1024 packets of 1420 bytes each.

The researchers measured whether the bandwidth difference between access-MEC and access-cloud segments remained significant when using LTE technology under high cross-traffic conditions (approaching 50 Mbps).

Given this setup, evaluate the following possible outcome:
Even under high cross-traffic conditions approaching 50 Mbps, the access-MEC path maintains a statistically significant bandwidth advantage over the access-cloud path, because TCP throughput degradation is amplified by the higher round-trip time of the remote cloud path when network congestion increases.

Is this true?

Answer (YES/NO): YES